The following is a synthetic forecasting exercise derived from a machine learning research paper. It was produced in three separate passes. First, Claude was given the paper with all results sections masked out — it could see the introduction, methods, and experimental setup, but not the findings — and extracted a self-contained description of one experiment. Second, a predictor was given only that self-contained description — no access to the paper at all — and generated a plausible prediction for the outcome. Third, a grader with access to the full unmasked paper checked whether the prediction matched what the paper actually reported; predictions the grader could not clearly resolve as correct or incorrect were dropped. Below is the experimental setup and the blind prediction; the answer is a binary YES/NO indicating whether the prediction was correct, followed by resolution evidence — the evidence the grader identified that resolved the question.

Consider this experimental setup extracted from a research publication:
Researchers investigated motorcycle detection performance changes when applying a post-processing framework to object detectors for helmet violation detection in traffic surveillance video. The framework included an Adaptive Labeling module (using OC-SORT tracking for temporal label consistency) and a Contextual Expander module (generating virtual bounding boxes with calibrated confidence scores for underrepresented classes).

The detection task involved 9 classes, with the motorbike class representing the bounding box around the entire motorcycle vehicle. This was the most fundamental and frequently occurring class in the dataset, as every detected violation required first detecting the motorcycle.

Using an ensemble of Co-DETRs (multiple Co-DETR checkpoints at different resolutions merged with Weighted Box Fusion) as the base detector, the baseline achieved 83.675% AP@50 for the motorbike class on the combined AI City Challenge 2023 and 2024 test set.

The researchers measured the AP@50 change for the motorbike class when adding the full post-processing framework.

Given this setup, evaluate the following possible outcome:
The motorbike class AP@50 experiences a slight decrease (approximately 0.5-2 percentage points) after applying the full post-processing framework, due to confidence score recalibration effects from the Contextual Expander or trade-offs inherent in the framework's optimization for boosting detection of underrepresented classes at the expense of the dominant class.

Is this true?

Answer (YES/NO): NO